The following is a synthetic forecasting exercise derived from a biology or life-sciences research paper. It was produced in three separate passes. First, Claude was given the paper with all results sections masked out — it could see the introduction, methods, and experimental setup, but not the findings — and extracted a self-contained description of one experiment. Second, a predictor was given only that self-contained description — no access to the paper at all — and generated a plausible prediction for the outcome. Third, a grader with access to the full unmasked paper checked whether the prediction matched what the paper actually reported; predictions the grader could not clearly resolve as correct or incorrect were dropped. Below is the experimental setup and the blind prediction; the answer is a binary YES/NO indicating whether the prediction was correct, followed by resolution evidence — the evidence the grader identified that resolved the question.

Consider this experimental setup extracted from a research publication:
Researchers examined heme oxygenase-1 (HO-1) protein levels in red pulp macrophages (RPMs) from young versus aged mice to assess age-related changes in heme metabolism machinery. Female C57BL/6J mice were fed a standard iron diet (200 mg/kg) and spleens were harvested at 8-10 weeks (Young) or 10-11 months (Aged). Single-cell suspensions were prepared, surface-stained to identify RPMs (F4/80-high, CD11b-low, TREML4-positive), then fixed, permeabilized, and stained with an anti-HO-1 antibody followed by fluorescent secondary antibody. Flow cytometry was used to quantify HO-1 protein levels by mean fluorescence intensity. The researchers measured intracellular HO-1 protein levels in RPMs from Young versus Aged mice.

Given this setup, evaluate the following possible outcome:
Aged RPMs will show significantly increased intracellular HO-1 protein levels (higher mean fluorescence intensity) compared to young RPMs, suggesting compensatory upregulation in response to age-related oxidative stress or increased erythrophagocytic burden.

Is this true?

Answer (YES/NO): NO